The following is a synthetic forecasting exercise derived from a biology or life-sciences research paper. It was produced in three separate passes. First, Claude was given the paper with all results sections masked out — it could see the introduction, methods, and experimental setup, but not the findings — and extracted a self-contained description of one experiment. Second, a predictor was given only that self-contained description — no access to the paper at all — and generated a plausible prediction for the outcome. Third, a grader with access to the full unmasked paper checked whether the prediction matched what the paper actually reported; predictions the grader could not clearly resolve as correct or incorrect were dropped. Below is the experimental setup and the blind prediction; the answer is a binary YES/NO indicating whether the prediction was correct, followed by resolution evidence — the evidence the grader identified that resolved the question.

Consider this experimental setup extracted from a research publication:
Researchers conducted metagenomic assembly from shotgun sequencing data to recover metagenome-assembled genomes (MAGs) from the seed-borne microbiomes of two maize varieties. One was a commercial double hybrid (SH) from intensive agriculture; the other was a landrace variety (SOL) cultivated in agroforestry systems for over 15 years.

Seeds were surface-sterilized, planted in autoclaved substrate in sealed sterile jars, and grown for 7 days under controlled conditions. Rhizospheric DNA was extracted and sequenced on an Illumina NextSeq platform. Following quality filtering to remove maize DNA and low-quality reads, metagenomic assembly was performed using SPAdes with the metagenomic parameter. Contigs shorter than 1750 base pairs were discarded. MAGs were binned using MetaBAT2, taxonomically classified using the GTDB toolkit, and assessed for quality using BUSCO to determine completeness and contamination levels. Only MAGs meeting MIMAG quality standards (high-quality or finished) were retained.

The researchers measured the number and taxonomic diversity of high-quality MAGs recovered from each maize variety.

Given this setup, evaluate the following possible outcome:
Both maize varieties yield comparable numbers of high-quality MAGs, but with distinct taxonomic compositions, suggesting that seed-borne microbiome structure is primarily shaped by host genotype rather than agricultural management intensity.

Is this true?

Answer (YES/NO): NO